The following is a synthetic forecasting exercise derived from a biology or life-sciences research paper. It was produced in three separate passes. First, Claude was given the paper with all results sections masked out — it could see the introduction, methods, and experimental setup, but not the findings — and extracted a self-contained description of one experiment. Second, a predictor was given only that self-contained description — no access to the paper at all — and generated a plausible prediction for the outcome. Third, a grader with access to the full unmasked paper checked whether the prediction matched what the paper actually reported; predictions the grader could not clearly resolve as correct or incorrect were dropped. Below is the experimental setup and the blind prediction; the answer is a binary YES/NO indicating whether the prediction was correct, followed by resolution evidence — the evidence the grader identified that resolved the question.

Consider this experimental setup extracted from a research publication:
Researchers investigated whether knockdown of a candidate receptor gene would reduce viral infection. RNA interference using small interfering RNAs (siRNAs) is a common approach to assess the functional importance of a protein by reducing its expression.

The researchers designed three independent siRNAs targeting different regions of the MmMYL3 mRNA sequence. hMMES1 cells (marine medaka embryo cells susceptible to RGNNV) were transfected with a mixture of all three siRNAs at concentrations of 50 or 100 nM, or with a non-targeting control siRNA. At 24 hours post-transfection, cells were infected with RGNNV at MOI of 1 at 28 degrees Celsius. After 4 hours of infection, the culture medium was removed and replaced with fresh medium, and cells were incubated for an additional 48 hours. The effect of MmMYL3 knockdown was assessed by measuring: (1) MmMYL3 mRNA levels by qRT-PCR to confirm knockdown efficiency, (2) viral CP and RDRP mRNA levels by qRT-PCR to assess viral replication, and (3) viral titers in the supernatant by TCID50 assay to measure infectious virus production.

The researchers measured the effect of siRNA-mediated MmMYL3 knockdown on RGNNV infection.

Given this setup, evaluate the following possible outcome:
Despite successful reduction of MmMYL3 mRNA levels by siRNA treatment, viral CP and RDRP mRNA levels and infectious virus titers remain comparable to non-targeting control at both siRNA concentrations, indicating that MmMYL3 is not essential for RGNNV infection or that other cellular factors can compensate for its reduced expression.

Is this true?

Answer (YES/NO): NO